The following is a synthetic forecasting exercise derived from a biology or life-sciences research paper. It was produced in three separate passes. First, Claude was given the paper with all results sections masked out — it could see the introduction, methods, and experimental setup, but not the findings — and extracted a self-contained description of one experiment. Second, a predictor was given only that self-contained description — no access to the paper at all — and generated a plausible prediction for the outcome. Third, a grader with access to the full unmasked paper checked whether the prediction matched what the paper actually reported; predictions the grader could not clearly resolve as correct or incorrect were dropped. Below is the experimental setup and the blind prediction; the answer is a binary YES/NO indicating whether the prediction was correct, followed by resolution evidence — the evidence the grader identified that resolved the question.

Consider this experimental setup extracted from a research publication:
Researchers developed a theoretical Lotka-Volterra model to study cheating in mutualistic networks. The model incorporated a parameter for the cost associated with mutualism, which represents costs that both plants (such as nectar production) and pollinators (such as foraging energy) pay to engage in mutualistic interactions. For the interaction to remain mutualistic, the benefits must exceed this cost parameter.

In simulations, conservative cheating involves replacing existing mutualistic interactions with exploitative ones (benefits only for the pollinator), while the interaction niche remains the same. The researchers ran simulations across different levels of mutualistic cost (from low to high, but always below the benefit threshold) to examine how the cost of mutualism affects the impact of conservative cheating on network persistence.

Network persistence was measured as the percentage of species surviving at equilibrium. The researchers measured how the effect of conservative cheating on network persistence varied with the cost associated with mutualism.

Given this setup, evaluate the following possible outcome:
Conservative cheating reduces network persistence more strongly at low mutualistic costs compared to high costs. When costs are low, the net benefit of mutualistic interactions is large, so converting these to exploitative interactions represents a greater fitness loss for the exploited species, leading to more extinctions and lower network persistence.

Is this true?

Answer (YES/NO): NO